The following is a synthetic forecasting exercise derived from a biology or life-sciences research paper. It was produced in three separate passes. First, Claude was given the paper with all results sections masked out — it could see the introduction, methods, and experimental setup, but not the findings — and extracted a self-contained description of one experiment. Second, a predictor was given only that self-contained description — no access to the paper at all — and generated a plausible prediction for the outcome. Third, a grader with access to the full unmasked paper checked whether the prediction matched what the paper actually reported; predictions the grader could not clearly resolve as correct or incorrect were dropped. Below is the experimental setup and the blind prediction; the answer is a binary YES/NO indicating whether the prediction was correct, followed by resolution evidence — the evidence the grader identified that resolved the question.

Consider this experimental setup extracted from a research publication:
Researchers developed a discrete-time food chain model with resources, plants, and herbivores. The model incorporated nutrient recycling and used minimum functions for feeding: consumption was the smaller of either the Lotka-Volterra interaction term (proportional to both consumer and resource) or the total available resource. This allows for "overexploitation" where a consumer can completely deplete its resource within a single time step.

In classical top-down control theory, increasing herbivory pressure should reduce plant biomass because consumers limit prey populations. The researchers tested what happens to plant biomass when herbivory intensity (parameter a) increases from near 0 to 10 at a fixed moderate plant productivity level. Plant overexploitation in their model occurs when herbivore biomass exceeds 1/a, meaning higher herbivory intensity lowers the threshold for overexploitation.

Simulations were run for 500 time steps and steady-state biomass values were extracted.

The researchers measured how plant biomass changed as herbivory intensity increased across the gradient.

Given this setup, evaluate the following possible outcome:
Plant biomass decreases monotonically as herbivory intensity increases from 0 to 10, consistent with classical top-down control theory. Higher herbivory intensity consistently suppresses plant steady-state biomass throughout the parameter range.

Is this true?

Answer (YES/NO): NO